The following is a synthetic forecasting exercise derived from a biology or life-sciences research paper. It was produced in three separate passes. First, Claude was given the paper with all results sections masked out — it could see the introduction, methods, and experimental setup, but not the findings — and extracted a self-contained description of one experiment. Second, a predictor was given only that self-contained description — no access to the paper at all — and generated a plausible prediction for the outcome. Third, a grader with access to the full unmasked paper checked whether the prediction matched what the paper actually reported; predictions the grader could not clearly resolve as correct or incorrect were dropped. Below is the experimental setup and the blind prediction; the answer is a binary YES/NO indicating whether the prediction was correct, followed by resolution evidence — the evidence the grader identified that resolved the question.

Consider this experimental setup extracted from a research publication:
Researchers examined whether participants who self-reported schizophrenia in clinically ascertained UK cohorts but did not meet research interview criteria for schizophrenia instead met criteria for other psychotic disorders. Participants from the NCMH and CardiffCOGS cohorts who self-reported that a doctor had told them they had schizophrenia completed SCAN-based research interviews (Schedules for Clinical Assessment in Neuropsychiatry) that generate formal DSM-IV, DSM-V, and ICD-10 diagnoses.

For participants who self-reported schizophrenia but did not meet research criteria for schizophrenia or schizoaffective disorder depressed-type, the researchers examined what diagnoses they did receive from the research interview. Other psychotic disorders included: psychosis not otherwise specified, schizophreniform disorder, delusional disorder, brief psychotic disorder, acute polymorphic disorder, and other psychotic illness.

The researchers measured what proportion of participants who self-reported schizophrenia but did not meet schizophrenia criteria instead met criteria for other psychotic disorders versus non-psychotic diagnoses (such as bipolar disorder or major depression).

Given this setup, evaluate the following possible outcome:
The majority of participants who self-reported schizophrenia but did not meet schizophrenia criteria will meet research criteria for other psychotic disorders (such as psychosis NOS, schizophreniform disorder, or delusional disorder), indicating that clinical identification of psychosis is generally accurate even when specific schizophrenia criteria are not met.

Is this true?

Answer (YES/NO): YES